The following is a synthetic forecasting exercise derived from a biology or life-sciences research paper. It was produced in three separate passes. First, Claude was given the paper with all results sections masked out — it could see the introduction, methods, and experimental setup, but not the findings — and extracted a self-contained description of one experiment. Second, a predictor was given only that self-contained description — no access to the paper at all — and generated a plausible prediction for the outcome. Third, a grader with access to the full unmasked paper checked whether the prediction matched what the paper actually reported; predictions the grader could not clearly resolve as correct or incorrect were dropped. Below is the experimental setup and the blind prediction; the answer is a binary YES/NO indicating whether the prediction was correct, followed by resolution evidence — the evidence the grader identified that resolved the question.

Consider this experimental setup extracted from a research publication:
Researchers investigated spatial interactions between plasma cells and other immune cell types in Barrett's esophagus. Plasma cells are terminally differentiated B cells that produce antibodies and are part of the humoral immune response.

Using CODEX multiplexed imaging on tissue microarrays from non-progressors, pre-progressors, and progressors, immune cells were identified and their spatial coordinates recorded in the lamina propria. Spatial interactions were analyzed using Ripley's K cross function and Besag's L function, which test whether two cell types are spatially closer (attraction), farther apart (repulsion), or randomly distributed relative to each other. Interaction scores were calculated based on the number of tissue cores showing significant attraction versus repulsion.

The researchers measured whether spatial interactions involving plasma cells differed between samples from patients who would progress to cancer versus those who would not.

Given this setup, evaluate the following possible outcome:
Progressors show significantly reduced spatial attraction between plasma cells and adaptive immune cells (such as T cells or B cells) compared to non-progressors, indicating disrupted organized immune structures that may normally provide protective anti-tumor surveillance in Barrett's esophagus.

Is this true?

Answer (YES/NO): NO